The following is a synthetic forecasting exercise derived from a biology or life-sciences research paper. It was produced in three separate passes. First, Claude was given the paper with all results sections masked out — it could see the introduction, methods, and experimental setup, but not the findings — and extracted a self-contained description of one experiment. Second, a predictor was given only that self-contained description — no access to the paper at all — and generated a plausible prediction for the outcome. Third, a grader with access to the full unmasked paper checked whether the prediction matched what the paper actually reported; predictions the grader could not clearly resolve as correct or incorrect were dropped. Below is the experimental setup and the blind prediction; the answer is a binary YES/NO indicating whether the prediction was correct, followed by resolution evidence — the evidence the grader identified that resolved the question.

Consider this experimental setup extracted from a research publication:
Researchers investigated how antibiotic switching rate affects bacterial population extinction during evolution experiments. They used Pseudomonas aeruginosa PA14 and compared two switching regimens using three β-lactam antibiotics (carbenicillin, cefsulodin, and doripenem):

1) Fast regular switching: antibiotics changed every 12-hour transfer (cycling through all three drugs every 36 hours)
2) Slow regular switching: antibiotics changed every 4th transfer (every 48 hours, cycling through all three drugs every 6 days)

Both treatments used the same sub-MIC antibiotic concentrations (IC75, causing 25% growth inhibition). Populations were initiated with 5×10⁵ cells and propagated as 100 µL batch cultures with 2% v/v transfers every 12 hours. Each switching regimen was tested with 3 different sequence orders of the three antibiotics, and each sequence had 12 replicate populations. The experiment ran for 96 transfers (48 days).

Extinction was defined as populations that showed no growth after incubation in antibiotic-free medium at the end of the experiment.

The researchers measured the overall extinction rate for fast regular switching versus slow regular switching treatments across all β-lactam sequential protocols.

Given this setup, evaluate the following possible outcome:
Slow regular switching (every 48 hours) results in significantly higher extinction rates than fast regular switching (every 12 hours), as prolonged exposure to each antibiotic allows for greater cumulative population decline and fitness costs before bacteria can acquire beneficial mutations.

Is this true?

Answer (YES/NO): NO